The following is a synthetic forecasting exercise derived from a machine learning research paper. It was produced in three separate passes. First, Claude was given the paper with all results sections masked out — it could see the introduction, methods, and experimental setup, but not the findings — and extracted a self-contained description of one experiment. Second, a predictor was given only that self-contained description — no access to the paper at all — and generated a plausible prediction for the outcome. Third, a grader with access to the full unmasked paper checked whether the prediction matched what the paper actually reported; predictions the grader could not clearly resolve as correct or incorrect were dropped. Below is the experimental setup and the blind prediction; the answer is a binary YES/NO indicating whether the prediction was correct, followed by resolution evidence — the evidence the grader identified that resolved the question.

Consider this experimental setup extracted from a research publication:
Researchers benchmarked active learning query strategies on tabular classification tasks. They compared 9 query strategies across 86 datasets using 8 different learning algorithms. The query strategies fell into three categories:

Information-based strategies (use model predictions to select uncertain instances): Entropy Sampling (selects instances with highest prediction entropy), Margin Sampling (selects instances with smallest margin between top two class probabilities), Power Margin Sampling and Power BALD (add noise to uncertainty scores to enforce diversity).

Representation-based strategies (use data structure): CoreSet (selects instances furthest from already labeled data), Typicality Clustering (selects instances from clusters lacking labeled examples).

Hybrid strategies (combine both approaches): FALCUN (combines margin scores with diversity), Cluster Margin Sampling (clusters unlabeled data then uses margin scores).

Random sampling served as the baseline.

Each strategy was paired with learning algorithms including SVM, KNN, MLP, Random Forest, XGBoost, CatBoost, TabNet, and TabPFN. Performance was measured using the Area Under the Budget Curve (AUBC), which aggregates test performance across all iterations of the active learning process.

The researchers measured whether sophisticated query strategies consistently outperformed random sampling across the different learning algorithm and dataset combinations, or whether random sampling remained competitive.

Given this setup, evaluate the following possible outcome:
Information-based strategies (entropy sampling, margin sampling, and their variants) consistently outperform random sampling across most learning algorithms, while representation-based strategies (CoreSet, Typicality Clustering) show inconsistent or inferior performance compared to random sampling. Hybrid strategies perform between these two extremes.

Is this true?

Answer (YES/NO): NO